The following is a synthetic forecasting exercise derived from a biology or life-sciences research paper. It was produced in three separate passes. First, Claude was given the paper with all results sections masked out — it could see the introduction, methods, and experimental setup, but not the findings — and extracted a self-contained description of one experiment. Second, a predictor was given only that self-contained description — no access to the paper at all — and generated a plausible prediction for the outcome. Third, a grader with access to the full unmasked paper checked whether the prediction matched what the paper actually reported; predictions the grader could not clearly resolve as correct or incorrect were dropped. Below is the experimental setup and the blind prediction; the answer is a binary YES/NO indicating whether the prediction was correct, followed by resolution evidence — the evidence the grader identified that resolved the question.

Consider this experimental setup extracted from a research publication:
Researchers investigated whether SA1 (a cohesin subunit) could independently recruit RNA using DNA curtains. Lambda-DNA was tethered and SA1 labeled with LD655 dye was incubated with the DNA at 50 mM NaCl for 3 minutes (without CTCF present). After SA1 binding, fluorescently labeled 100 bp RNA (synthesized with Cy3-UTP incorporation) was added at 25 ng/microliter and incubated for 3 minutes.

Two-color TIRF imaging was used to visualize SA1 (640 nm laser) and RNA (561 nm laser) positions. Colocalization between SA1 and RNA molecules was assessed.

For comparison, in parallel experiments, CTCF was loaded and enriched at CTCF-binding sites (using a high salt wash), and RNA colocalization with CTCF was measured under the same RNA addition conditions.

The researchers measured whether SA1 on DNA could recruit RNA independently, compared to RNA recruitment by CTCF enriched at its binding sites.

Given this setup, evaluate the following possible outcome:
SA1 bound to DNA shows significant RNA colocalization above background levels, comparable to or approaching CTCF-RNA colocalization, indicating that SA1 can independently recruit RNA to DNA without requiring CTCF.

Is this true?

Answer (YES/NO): NO